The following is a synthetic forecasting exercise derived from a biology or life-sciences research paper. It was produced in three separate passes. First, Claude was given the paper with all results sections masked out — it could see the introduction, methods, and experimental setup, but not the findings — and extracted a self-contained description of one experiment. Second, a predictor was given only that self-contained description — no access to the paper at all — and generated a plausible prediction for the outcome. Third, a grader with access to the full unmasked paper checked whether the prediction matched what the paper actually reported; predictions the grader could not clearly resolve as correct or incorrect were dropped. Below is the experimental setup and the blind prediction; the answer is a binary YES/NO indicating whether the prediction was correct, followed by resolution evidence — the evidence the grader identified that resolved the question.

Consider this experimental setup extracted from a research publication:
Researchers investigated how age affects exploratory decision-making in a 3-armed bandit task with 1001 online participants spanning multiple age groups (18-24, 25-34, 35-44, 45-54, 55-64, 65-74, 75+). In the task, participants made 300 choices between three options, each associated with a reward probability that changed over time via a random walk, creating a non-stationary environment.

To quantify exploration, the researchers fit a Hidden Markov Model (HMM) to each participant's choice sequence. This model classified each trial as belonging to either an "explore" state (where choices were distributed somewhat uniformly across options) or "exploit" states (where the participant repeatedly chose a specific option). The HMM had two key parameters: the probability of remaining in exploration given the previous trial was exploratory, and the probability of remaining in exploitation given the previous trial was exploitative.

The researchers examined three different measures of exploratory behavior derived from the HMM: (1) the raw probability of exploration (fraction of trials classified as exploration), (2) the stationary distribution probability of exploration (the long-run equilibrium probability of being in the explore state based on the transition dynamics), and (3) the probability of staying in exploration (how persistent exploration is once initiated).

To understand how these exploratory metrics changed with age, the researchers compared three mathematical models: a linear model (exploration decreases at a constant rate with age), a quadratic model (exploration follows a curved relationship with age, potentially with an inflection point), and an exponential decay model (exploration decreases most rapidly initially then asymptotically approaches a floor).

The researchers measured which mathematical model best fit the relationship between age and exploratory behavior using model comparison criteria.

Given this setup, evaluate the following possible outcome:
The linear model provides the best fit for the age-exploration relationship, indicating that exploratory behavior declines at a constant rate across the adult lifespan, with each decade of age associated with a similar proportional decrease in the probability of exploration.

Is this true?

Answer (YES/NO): NO